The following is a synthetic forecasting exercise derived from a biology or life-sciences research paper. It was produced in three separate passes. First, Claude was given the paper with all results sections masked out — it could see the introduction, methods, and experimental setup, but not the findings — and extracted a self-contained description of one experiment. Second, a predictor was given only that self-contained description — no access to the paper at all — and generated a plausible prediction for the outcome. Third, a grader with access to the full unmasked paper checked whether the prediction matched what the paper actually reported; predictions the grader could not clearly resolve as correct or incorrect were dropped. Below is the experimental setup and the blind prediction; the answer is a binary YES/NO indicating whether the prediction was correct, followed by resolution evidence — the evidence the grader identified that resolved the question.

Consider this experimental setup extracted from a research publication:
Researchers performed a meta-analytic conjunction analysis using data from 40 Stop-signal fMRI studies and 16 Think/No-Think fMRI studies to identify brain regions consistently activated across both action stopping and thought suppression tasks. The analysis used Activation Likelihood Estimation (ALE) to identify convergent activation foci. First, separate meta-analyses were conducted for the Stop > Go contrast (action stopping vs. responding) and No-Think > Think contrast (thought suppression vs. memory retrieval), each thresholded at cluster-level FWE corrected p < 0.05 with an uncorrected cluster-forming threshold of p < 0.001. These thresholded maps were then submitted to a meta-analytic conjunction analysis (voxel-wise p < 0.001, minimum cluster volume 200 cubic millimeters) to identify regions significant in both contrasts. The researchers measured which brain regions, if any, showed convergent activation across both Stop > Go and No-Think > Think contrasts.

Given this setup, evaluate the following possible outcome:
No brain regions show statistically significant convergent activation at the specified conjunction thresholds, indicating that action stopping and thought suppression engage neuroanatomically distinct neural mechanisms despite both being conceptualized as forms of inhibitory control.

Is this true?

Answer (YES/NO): NO